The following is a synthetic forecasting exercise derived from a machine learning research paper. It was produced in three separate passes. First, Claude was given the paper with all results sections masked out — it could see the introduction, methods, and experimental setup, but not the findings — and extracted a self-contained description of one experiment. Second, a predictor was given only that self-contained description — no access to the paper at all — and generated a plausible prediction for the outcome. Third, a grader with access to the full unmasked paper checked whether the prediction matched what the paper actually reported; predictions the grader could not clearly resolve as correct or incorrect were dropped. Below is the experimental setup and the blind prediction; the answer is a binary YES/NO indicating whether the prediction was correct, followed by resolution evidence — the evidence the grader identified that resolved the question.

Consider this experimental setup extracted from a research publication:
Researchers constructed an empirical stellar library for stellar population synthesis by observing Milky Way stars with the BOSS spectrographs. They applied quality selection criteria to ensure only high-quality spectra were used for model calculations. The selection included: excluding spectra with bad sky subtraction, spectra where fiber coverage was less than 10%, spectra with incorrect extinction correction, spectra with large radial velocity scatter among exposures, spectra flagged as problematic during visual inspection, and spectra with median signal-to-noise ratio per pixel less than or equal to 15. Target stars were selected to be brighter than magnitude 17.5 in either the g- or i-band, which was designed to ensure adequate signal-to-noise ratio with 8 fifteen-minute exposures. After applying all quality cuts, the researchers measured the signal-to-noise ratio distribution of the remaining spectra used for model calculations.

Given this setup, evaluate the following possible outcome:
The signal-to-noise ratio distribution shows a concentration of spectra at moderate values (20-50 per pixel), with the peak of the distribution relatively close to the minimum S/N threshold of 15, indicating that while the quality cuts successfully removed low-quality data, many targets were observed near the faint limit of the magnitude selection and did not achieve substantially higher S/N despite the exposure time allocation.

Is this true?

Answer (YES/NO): NO